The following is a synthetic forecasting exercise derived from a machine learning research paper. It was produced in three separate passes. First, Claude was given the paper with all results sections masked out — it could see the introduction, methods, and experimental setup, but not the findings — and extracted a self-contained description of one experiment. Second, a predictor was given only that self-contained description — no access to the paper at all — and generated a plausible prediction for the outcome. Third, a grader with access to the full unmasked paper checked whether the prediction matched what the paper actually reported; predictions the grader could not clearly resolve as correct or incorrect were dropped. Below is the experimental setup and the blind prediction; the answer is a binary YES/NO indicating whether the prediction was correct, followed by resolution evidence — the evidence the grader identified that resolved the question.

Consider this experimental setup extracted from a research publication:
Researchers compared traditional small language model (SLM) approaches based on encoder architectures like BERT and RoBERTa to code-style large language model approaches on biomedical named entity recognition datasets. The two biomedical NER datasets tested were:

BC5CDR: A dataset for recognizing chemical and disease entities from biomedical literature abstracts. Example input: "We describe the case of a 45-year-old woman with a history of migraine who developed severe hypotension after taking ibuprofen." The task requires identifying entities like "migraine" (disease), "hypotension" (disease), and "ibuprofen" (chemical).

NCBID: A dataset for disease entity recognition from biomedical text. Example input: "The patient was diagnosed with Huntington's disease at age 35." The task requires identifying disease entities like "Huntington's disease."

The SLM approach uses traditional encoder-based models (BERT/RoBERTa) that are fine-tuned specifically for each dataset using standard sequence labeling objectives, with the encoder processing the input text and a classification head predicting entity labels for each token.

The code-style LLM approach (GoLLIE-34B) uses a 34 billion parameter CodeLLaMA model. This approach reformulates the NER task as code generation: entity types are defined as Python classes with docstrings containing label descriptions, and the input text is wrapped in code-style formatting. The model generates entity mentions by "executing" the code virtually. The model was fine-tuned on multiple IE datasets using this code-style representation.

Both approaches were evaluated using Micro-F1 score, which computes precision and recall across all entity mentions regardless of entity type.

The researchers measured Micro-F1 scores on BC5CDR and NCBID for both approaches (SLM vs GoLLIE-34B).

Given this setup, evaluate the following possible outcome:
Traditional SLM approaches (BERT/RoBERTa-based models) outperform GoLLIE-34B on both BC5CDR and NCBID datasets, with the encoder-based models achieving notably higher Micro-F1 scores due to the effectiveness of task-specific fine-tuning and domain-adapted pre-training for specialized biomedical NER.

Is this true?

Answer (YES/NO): YES